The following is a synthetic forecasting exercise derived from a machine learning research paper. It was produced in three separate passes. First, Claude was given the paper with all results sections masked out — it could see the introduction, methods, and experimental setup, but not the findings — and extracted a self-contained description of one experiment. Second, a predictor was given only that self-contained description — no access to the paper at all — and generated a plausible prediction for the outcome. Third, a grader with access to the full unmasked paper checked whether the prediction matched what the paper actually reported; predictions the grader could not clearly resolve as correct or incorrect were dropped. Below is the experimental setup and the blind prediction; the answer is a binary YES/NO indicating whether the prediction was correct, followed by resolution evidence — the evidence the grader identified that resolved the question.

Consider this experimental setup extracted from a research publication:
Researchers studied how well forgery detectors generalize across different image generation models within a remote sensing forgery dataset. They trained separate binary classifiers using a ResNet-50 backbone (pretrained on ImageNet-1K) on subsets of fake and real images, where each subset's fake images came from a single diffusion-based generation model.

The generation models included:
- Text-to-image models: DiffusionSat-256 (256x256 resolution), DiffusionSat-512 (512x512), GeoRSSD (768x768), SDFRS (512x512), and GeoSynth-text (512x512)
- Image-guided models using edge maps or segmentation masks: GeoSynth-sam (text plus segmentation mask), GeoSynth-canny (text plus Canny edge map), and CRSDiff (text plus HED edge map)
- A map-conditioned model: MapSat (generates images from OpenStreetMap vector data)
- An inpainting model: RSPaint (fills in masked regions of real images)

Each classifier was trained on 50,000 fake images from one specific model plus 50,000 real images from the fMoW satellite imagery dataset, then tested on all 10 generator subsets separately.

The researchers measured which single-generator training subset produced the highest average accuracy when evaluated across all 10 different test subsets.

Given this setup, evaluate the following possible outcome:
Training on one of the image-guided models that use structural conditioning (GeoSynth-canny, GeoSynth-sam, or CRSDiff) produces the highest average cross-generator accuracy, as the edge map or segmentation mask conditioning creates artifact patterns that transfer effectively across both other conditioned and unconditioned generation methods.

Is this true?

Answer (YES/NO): NO